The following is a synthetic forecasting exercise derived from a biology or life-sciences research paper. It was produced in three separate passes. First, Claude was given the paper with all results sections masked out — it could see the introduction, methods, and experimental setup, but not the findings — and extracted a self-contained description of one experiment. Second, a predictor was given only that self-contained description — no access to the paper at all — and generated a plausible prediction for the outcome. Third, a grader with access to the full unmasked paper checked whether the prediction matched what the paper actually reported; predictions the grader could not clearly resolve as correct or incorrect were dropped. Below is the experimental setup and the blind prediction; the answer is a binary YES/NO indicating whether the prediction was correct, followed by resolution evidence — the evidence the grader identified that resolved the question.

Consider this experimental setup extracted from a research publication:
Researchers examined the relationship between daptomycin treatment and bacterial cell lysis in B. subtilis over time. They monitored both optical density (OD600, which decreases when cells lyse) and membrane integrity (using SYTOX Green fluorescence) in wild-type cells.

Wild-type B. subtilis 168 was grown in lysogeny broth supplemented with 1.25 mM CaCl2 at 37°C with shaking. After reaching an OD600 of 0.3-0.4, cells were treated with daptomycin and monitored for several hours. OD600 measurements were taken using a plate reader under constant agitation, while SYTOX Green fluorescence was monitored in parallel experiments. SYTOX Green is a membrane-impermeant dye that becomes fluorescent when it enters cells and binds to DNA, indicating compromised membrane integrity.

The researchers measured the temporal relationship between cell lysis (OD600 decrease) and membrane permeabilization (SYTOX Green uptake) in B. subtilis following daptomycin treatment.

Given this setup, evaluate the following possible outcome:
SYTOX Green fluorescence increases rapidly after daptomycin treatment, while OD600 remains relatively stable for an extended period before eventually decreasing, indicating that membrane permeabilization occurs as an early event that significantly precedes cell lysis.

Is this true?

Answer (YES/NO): NO